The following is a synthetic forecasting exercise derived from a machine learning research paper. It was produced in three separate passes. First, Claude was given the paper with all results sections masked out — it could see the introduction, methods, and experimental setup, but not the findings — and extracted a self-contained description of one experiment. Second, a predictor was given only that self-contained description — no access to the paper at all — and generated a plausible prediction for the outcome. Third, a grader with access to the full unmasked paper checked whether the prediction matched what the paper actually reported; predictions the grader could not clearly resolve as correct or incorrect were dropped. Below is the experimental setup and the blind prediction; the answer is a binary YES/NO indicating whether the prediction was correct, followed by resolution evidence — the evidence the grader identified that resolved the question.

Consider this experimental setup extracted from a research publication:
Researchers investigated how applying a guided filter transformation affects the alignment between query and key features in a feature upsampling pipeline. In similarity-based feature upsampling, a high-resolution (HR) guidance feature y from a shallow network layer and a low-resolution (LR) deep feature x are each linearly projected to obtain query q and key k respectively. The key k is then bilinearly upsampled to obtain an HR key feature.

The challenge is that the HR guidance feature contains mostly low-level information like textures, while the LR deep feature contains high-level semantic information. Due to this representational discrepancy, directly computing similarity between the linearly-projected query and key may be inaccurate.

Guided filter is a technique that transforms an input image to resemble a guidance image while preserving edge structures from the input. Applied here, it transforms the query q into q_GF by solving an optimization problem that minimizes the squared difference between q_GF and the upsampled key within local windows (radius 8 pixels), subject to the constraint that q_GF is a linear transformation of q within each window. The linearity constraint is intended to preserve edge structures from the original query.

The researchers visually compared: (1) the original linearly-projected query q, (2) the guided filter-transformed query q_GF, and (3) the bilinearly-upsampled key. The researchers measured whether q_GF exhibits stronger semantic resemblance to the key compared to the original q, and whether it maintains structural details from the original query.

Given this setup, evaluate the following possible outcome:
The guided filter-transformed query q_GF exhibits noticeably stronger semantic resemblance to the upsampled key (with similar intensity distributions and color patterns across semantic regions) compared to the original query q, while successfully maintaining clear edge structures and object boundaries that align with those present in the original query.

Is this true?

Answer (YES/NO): YES